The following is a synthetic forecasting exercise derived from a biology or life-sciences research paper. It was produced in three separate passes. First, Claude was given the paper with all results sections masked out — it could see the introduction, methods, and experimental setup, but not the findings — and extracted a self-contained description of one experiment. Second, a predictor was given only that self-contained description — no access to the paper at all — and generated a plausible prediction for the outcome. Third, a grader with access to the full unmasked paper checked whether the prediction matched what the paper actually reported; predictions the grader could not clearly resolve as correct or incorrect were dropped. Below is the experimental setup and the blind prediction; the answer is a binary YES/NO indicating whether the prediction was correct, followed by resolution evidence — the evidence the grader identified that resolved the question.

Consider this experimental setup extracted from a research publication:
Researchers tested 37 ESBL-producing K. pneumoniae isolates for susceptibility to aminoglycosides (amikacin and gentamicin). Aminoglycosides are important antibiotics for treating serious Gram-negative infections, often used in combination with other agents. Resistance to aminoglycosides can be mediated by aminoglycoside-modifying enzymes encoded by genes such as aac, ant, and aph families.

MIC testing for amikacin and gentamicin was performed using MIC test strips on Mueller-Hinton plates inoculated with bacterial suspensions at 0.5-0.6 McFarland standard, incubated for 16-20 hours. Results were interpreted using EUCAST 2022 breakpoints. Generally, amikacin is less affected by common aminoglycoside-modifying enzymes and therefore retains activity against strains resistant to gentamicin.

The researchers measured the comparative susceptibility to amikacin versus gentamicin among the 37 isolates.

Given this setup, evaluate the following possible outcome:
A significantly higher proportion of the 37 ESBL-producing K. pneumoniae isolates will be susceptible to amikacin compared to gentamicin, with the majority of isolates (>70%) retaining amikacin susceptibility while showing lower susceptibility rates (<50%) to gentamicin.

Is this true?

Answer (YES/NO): NO